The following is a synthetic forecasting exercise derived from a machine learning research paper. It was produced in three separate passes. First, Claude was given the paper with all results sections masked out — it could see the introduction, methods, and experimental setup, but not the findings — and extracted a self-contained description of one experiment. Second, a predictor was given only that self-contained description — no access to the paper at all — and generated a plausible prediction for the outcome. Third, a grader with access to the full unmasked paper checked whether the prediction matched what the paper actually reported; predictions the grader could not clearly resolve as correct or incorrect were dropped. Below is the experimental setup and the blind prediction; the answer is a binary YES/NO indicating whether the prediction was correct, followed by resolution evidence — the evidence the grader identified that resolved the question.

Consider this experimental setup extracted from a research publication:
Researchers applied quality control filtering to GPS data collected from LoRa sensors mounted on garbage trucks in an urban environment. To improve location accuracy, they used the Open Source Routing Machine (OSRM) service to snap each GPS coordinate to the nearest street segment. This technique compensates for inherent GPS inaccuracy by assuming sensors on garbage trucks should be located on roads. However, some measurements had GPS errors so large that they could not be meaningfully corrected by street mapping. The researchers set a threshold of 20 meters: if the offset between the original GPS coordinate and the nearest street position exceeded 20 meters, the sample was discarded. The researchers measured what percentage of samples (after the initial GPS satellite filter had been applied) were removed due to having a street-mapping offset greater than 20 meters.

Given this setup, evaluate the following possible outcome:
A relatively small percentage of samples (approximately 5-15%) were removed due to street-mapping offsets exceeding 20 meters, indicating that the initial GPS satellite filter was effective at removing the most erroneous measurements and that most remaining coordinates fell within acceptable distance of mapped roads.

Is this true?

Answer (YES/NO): NO